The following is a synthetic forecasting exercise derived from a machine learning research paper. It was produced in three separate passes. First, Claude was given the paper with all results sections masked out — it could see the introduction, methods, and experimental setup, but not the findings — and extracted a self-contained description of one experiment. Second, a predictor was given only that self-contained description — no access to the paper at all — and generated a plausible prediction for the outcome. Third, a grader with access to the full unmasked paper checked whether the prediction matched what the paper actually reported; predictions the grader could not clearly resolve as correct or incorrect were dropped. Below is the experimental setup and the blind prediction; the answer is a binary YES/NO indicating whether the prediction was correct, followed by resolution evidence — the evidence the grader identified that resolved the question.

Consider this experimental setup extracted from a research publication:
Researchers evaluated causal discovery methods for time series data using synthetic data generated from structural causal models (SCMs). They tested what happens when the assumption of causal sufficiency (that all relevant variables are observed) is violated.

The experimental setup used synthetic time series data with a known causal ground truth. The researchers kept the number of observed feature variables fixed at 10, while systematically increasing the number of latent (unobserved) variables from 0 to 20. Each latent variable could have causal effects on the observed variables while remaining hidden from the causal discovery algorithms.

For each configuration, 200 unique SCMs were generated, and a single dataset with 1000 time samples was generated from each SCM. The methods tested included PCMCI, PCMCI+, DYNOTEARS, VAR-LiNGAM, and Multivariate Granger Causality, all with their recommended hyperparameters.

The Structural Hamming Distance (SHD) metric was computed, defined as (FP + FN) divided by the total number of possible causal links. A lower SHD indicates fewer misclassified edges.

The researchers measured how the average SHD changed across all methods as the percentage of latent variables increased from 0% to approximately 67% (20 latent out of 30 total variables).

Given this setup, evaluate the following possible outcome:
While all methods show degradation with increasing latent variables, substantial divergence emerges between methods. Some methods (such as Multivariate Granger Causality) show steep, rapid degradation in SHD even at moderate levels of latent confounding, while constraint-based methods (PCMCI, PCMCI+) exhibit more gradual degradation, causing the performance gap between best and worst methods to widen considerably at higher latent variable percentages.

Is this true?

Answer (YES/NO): NO